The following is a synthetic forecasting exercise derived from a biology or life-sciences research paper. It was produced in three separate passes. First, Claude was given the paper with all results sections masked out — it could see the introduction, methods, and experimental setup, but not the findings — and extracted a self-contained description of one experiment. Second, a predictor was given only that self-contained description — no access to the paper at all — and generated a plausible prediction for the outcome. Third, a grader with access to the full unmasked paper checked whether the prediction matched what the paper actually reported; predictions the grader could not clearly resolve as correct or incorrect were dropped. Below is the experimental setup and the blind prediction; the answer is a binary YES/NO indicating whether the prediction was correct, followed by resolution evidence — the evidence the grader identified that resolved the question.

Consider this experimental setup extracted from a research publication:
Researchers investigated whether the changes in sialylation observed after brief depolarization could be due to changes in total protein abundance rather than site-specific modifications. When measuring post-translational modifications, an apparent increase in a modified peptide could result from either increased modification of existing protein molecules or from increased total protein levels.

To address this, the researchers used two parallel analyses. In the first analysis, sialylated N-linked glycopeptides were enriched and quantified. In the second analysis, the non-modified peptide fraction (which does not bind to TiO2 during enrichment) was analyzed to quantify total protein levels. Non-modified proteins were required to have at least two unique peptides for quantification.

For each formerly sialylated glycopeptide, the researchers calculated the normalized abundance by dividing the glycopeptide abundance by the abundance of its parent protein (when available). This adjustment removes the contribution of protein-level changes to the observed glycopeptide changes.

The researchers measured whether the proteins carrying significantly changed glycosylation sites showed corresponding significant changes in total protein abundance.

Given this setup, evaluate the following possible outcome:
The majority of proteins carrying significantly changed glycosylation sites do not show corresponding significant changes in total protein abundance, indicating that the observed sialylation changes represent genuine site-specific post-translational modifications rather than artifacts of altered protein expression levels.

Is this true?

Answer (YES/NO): YES